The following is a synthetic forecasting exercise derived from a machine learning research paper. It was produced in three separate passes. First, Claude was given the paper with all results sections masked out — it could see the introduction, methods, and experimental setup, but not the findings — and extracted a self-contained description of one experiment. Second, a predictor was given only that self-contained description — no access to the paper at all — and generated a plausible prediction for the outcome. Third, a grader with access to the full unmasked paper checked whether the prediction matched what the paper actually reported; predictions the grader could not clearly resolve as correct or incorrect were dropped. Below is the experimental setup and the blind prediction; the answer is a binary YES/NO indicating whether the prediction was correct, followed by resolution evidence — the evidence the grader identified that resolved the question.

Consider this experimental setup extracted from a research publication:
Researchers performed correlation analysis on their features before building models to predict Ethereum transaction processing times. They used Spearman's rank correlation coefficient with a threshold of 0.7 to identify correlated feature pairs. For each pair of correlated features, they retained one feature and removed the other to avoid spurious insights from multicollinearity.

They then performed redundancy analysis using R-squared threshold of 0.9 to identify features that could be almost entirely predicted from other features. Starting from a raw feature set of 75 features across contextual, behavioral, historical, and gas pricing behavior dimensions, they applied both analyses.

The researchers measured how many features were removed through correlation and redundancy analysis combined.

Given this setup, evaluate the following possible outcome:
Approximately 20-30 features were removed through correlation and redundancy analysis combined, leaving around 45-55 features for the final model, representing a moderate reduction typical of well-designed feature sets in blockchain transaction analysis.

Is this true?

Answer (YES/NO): NO